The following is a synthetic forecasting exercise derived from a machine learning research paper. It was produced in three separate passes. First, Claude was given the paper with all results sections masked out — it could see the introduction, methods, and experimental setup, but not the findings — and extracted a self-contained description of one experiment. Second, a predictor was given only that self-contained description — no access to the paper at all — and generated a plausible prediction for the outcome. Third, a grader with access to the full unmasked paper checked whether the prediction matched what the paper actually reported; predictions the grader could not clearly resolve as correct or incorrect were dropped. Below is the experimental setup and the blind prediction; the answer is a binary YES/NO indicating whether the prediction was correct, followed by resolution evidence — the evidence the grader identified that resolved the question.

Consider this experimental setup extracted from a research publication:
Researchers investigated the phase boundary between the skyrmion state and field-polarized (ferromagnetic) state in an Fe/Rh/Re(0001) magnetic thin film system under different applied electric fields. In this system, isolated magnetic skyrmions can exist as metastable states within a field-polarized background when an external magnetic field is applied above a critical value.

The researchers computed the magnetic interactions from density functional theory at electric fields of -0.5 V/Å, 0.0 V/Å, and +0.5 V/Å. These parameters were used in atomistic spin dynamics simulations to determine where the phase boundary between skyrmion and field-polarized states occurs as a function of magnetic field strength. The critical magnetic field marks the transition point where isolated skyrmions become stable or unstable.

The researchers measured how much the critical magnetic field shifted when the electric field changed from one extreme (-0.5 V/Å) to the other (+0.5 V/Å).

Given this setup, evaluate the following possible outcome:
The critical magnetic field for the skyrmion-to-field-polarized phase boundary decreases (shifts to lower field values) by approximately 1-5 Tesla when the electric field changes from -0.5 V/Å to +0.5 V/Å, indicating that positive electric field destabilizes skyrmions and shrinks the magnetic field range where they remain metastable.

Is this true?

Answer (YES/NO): NO